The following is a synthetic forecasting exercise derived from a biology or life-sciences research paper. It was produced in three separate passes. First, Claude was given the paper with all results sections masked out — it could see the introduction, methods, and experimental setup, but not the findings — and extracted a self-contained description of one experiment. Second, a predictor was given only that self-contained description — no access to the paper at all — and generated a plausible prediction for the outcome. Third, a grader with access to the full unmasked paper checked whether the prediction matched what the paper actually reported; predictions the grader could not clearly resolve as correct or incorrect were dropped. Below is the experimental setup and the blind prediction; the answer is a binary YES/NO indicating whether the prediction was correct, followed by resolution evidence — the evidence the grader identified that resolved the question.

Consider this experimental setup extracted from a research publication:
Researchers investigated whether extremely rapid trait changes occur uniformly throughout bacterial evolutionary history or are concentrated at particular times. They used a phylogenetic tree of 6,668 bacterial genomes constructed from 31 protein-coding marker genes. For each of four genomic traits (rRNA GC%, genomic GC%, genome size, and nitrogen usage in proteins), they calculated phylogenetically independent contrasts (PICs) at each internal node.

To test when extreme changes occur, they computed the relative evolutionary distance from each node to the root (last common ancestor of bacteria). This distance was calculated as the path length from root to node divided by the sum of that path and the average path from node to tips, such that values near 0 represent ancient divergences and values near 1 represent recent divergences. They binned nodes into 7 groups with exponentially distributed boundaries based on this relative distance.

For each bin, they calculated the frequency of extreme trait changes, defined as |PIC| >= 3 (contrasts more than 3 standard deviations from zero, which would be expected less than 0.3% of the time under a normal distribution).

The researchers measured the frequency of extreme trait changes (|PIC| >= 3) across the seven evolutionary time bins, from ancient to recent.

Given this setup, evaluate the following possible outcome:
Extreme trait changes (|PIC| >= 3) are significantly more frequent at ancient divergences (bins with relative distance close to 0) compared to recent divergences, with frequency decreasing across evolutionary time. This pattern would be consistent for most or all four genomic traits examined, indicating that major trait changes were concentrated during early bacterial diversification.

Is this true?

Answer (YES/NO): NO